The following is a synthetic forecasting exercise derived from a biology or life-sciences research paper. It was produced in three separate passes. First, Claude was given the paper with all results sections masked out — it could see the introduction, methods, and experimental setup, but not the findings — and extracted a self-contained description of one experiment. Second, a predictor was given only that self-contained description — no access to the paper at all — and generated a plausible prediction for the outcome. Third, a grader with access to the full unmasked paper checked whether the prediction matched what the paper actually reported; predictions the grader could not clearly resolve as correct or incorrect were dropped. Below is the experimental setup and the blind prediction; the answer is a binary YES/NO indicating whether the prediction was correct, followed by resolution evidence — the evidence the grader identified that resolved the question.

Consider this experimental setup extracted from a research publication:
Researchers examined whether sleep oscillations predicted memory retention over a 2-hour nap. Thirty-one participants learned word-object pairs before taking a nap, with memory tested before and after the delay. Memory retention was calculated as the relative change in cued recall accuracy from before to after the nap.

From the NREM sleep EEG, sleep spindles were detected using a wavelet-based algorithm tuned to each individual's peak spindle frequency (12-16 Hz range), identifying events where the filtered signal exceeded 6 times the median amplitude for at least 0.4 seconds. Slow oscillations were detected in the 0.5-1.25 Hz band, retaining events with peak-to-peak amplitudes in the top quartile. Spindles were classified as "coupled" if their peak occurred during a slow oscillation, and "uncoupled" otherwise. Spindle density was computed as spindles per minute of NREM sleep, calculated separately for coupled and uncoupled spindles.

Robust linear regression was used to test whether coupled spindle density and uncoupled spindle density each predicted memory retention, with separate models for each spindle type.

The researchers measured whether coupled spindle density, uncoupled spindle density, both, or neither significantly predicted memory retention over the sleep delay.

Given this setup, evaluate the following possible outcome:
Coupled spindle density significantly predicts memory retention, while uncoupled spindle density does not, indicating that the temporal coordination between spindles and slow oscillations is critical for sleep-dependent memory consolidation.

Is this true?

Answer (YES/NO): YES